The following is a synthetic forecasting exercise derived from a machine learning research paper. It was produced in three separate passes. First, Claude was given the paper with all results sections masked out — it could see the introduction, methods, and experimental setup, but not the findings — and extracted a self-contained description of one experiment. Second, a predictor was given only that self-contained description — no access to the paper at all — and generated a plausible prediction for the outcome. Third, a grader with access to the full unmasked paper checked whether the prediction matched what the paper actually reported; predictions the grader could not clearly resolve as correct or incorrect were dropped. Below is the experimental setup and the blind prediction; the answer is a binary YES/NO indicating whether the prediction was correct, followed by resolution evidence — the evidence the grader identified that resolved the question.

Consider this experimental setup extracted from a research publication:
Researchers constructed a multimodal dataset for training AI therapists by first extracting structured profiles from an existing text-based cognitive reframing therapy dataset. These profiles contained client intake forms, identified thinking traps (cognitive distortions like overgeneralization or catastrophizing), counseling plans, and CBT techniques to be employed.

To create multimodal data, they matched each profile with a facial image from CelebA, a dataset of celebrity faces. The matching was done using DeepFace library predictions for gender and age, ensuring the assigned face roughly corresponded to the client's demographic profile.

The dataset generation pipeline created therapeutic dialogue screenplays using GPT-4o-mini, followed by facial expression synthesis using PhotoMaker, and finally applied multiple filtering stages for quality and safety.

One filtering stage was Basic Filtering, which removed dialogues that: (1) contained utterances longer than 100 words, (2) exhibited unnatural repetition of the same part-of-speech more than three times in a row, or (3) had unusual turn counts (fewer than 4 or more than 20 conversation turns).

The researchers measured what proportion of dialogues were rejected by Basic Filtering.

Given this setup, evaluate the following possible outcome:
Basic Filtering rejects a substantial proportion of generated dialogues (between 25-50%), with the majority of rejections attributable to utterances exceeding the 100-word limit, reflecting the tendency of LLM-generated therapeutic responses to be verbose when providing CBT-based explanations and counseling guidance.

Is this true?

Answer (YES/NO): NO